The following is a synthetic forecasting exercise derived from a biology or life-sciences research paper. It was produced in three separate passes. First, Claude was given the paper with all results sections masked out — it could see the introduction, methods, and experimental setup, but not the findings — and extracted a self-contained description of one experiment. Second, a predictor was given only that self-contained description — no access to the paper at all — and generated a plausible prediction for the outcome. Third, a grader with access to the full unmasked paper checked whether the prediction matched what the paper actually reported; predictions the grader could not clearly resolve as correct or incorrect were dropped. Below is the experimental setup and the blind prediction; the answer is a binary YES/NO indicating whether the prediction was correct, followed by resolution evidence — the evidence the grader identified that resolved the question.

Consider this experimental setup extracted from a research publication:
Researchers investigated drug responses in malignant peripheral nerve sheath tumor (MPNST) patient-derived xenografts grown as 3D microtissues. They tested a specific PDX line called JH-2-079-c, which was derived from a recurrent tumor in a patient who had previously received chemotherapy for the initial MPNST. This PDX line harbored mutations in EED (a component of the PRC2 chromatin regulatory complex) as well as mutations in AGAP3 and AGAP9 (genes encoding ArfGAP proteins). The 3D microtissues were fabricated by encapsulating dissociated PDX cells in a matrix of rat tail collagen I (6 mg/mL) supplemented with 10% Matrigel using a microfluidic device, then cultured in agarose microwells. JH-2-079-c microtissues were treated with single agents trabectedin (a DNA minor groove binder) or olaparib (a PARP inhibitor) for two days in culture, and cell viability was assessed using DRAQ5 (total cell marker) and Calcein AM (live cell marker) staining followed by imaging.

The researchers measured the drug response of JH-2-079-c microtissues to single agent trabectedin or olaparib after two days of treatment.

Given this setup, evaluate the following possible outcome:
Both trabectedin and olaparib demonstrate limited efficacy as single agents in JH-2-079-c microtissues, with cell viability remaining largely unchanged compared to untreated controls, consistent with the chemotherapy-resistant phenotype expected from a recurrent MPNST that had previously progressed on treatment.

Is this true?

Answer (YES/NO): YES